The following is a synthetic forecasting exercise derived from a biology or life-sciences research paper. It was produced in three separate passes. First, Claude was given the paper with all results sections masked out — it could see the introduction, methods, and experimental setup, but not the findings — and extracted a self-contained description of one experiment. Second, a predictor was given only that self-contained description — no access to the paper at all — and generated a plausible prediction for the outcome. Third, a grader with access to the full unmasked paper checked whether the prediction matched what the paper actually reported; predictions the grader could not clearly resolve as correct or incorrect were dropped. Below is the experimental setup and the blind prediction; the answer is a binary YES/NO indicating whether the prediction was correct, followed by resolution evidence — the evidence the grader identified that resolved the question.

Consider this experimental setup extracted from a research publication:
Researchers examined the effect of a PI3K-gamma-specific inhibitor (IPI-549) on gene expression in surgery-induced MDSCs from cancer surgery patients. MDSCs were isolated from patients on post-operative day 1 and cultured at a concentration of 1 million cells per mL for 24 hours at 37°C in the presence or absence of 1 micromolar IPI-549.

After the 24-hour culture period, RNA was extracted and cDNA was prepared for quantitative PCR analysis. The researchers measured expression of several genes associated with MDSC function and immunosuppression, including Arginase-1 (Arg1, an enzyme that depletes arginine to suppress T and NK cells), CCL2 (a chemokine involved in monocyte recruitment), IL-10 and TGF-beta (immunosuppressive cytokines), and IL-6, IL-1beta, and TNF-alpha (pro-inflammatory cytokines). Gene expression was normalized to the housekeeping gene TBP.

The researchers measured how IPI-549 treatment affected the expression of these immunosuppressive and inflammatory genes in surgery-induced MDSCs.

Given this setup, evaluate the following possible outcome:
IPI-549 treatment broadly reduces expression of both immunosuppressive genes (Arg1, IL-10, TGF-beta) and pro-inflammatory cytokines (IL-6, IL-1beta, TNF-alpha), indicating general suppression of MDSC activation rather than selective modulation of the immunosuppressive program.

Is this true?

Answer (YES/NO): NO